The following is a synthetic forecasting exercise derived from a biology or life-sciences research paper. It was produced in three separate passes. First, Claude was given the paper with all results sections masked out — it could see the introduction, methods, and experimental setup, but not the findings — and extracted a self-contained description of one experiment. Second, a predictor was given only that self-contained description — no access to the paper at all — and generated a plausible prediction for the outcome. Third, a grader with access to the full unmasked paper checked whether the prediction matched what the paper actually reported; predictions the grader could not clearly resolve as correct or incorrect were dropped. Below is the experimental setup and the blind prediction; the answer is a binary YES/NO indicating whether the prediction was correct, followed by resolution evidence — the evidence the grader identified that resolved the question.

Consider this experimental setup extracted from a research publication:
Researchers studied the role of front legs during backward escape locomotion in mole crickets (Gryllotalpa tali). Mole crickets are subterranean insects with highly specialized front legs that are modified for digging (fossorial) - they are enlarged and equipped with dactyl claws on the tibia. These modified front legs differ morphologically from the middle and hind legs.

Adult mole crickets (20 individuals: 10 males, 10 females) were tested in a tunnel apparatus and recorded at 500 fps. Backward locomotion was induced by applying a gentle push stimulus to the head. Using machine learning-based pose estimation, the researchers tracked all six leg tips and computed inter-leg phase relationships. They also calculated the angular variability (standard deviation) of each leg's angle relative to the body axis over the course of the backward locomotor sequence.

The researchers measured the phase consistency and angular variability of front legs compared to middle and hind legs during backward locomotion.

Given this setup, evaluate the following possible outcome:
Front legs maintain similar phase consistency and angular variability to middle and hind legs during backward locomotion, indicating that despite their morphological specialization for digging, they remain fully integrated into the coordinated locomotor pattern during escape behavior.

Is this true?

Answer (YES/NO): NO